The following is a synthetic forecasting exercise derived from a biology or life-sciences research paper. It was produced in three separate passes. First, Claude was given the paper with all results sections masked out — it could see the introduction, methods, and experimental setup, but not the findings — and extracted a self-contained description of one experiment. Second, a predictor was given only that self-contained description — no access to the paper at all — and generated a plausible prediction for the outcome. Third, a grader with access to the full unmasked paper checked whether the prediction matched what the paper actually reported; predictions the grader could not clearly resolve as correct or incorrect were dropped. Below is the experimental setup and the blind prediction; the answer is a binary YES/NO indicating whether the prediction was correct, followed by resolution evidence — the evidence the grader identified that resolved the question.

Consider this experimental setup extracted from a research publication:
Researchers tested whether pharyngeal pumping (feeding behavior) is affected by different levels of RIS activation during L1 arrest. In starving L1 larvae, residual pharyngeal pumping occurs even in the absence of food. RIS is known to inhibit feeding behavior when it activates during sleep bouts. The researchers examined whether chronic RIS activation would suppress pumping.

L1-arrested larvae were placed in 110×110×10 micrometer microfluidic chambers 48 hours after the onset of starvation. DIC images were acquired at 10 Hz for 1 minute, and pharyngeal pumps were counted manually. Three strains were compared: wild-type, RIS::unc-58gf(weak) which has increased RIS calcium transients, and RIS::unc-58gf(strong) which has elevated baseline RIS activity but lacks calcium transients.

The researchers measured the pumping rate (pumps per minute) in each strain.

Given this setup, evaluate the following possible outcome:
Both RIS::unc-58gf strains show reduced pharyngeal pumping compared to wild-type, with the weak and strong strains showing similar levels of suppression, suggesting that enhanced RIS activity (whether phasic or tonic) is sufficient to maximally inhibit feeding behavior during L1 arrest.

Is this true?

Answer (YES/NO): NO